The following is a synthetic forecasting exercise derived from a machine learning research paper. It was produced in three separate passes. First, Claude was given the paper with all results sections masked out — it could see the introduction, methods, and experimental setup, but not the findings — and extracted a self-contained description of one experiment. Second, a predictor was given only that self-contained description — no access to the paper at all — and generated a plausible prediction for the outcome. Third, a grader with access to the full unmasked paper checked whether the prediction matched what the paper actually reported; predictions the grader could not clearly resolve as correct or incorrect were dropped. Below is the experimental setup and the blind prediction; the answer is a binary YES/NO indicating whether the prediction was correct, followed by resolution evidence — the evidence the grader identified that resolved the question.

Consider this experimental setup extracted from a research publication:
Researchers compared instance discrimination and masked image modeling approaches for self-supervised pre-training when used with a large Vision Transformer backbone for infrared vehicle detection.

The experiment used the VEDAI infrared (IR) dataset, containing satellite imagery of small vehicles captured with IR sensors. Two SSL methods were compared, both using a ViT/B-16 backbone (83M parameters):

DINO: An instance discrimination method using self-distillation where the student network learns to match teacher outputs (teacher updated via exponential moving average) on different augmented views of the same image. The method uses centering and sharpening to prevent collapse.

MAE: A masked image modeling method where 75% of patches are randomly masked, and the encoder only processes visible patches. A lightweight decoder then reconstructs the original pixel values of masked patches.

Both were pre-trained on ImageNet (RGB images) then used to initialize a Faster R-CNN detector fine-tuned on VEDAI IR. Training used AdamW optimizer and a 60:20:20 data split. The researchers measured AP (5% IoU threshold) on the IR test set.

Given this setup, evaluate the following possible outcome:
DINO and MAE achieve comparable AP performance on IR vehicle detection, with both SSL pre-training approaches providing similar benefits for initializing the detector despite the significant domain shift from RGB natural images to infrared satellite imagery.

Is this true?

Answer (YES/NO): NO